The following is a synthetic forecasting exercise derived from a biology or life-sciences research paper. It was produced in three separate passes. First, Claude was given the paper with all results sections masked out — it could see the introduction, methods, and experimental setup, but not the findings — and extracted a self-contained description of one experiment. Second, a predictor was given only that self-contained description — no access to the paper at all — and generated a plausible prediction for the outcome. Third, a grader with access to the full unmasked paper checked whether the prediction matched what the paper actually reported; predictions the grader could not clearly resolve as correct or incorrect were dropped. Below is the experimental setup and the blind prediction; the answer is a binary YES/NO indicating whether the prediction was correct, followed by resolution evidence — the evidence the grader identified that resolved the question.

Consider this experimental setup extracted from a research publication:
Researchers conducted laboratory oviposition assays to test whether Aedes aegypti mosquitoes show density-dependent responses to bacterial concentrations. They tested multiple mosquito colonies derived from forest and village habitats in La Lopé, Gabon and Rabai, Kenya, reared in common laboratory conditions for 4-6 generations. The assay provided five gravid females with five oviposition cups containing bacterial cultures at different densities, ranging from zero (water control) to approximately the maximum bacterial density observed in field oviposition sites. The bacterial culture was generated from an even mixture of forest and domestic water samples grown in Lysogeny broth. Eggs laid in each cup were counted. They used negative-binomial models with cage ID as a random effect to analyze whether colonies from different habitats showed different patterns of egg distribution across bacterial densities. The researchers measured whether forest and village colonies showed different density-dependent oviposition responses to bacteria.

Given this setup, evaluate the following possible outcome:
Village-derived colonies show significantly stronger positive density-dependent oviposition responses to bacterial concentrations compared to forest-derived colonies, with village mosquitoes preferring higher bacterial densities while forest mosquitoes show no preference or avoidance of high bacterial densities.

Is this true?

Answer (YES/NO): NO